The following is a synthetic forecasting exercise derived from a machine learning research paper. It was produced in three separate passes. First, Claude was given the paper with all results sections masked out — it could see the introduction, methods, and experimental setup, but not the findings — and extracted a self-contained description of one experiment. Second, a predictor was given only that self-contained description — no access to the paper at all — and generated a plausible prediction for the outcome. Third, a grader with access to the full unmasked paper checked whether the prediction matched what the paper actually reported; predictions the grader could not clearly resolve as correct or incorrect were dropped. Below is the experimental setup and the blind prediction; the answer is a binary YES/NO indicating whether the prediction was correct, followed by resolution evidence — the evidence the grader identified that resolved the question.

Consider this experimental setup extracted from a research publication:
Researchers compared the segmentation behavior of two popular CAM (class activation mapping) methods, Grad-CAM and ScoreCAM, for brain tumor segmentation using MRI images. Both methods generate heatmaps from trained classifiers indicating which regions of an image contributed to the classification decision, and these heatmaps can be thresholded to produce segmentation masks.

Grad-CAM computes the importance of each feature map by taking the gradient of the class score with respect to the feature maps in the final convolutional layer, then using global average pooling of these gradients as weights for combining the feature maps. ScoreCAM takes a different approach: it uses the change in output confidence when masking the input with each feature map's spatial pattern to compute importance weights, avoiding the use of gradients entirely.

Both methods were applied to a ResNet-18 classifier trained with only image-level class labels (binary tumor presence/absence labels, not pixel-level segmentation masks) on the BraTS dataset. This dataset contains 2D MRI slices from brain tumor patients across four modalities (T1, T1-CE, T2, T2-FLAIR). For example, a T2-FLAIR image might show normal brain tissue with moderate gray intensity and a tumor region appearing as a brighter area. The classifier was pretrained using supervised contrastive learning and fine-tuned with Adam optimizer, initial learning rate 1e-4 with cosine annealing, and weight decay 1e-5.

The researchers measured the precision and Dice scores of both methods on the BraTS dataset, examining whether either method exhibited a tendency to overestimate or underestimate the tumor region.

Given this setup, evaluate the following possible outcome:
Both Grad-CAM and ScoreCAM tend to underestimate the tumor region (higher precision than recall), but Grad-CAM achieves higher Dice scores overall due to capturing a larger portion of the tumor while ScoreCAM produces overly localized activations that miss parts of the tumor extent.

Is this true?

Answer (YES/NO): NO